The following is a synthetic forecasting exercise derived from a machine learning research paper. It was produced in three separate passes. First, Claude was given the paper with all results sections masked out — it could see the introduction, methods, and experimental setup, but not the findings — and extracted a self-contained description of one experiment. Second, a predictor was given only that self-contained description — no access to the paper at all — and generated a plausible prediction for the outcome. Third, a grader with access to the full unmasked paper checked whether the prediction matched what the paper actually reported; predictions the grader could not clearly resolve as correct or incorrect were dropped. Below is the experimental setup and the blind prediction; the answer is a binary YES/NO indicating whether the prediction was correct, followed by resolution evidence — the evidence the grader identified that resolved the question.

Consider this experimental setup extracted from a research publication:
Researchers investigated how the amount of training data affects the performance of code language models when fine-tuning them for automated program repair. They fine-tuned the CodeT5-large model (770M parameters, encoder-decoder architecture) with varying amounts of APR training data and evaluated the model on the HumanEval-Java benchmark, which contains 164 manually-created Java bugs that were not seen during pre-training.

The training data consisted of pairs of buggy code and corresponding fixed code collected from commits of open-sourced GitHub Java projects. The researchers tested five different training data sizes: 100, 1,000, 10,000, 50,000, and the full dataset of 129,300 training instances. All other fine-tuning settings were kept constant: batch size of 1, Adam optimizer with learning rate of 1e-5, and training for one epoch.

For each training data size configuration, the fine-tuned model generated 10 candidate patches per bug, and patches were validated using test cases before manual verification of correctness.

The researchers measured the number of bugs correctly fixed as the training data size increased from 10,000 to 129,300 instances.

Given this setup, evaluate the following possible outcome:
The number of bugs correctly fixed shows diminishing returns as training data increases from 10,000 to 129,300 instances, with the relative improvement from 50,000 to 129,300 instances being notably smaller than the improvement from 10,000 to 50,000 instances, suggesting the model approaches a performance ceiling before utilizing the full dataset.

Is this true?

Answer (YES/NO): NO